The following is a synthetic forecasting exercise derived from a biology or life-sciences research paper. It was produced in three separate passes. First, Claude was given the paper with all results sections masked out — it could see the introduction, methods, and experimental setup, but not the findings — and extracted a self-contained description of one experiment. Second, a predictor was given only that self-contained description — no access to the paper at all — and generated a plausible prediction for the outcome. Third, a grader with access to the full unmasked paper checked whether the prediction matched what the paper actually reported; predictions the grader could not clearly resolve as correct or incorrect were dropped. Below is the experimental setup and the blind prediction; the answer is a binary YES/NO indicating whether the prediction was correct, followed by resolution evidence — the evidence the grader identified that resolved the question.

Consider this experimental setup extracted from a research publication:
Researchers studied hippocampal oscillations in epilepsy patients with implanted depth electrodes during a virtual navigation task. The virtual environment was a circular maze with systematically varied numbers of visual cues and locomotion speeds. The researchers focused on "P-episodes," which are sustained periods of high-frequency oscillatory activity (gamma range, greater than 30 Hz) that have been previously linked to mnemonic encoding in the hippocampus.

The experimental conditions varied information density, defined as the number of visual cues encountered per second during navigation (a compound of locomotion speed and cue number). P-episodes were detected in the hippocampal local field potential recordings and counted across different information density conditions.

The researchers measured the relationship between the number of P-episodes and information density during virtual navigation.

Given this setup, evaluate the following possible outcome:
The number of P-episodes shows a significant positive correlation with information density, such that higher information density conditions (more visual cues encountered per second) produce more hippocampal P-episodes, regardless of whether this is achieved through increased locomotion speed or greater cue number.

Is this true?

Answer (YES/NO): YES